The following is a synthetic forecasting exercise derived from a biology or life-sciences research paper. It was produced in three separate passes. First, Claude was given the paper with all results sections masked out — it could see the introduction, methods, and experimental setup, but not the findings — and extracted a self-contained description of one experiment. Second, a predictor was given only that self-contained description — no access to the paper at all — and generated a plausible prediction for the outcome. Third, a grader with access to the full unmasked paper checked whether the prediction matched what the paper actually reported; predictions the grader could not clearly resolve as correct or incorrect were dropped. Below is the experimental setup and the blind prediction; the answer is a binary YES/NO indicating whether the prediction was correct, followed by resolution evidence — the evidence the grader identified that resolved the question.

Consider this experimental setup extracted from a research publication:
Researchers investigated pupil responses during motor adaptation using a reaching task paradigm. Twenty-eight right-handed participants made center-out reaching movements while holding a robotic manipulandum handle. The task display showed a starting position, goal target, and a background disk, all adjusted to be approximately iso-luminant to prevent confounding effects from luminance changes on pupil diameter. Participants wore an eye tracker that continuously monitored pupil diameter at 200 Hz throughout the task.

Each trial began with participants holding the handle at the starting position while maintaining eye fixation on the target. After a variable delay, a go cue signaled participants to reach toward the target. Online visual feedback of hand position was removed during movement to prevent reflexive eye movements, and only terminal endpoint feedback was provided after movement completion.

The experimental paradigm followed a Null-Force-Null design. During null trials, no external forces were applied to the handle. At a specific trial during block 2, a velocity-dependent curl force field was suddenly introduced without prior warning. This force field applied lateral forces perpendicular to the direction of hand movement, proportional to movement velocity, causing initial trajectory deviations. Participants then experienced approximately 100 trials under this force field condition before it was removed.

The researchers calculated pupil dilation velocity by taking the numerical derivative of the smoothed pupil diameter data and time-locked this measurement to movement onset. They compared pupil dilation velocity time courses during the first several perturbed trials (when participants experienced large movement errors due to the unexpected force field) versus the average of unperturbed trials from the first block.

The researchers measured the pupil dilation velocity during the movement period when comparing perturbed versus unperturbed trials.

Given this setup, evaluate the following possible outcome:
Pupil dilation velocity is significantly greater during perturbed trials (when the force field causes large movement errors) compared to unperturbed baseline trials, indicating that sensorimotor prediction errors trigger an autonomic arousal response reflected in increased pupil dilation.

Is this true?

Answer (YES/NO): YES